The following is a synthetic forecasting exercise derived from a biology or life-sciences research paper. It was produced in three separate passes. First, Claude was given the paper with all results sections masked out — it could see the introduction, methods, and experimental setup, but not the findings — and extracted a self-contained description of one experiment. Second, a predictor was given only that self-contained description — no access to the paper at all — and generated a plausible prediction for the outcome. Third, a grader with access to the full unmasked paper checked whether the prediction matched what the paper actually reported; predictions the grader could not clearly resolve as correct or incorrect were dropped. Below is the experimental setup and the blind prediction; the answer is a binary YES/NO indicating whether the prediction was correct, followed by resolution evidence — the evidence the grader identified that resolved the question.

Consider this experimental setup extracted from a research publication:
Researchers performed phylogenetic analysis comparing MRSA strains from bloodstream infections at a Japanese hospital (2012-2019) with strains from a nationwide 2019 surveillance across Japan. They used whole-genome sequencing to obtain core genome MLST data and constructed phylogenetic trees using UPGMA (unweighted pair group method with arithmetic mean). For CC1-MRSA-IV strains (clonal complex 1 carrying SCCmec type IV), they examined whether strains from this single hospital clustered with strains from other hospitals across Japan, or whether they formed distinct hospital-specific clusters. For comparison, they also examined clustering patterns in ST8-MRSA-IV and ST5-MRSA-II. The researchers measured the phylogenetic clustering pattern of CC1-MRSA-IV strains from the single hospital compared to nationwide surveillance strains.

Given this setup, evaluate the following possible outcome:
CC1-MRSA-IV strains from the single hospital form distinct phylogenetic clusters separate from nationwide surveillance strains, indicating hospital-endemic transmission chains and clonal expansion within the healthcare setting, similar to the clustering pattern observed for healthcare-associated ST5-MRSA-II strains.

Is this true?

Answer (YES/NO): NO